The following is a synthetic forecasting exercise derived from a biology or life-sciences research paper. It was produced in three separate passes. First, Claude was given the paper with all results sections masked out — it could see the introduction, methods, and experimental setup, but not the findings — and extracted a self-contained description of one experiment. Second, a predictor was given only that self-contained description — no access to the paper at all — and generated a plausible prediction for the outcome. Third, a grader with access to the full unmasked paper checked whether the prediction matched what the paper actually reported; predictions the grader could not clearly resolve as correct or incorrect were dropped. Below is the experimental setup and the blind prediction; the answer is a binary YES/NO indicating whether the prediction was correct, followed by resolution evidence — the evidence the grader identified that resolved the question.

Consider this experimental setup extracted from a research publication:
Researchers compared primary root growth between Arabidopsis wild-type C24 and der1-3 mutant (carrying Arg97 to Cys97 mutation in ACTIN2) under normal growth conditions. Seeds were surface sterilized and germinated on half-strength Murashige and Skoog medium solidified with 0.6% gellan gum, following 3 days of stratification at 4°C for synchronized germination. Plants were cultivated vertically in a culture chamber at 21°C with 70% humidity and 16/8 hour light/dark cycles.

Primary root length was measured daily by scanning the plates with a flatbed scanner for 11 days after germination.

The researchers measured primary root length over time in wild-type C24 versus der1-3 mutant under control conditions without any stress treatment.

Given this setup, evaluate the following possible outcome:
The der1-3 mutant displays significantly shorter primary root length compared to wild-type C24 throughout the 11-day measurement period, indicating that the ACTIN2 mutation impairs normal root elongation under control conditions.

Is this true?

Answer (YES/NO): NO